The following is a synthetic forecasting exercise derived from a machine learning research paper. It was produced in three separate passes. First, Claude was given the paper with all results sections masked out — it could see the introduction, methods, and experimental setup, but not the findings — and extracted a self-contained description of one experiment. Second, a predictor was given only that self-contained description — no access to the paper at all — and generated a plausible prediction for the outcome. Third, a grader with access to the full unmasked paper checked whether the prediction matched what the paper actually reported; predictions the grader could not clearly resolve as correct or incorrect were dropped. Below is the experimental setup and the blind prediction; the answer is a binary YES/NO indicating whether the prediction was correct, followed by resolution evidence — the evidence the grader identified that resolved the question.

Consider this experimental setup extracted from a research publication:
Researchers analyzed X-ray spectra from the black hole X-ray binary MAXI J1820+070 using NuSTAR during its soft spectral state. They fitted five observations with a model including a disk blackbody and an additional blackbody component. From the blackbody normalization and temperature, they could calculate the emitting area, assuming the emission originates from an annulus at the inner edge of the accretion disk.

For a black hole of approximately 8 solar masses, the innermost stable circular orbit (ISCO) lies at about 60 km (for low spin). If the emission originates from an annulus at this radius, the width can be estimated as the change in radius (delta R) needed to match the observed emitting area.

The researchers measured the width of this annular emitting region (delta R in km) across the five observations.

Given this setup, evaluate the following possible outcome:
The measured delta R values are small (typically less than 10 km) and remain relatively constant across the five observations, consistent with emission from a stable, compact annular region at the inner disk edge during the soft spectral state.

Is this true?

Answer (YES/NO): NO